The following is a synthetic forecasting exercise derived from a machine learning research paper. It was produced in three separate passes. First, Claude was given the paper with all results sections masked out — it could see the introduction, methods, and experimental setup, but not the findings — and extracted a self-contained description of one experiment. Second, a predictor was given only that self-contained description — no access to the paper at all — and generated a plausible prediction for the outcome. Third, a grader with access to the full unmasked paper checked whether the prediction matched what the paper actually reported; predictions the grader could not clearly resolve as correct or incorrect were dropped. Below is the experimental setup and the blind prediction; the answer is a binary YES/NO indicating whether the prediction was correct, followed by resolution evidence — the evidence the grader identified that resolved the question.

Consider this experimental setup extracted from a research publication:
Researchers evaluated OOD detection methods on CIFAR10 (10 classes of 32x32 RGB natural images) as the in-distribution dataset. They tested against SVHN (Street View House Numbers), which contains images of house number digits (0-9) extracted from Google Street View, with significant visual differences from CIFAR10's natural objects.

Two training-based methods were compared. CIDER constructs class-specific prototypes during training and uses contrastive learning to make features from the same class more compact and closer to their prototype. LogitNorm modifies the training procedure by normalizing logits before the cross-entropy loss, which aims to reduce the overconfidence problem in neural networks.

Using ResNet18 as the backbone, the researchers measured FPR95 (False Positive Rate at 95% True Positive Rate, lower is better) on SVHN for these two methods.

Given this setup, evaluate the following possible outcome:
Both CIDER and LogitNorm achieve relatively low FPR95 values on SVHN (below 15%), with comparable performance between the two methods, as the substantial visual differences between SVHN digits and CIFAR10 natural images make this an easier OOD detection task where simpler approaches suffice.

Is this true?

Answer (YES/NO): NO